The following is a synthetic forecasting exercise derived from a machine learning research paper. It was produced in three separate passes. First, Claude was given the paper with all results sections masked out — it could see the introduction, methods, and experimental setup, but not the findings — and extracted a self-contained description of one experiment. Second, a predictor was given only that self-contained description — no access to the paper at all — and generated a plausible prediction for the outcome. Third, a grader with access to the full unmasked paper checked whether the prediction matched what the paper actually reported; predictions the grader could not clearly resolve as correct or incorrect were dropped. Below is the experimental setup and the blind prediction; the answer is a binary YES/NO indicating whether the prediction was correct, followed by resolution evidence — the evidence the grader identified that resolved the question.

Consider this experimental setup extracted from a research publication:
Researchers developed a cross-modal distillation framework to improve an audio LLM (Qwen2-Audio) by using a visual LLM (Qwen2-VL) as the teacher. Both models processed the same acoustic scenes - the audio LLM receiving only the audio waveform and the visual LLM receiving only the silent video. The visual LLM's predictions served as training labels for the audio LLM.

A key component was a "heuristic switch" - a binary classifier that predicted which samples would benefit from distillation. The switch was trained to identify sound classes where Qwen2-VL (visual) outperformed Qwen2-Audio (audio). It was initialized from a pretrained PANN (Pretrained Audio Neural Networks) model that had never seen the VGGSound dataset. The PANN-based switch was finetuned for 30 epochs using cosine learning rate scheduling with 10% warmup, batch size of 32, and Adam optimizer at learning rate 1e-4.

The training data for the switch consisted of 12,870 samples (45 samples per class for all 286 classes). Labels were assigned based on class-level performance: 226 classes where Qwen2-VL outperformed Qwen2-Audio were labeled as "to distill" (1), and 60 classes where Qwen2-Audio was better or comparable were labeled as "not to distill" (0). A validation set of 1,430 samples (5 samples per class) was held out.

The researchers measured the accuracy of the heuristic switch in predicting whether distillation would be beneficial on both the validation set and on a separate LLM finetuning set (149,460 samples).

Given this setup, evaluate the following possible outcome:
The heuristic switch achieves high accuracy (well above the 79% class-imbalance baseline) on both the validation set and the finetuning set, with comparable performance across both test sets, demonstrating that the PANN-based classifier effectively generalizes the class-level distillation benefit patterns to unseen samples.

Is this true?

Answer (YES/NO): YES